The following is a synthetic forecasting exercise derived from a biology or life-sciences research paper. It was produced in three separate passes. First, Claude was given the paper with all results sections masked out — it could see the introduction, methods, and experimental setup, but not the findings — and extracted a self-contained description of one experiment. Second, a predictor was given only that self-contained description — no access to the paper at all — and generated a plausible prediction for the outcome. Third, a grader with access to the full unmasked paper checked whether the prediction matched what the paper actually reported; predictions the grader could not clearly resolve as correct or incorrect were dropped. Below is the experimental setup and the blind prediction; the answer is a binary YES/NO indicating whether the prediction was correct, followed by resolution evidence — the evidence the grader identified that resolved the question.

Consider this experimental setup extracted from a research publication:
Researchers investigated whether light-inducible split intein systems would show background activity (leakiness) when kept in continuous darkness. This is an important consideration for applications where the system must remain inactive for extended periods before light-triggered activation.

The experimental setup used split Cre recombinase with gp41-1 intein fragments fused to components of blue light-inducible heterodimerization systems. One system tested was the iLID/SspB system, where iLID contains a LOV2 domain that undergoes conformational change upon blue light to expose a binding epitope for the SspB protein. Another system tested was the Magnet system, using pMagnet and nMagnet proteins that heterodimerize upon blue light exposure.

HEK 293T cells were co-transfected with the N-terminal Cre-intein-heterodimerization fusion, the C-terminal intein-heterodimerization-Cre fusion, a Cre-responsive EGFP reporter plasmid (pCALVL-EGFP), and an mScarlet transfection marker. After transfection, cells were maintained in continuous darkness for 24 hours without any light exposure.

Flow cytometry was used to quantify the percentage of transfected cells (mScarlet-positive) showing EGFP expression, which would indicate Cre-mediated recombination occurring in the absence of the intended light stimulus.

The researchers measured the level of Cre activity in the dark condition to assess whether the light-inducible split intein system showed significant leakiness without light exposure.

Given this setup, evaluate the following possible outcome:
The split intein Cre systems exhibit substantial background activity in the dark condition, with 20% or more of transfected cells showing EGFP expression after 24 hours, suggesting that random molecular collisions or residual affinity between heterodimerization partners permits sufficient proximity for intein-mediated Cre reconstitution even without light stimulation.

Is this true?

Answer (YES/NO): NO